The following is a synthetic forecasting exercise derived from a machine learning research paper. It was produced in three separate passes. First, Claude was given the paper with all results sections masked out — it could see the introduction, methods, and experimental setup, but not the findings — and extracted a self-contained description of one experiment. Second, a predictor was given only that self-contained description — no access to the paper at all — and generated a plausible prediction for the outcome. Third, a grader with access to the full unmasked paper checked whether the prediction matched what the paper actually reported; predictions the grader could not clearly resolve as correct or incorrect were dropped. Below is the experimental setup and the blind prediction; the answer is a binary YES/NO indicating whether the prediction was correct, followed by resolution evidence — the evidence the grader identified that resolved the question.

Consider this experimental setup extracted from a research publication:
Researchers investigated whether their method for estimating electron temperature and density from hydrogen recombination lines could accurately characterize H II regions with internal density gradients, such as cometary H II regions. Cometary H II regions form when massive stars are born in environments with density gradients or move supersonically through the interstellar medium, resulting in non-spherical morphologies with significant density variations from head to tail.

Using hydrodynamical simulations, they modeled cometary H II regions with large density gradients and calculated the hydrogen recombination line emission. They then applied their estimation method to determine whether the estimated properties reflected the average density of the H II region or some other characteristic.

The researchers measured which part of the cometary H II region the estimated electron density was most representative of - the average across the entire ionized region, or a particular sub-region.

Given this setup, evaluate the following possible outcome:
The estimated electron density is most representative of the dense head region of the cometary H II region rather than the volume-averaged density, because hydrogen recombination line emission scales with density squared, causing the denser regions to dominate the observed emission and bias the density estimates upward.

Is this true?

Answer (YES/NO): YES